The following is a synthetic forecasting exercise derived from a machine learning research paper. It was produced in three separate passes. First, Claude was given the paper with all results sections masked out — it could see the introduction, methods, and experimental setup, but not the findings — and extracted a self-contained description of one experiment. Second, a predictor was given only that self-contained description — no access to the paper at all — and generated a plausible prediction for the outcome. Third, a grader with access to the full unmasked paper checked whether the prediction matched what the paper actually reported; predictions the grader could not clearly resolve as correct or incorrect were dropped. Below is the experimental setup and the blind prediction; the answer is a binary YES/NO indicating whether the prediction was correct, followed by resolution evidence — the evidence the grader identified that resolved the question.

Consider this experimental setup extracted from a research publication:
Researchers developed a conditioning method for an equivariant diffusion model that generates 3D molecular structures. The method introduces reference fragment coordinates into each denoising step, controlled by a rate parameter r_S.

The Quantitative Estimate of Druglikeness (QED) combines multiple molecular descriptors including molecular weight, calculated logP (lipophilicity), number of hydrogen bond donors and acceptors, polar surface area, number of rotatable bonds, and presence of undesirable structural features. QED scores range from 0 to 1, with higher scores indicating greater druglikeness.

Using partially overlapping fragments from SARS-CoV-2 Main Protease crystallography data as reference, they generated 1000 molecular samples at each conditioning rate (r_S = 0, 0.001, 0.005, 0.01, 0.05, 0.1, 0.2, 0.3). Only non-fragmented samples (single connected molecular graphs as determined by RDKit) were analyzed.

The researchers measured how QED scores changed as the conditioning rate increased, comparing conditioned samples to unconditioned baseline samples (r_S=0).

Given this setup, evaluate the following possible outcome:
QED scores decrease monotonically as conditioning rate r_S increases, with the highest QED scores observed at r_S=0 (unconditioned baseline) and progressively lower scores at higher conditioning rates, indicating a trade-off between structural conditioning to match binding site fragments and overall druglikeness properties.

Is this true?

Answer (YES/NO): NO